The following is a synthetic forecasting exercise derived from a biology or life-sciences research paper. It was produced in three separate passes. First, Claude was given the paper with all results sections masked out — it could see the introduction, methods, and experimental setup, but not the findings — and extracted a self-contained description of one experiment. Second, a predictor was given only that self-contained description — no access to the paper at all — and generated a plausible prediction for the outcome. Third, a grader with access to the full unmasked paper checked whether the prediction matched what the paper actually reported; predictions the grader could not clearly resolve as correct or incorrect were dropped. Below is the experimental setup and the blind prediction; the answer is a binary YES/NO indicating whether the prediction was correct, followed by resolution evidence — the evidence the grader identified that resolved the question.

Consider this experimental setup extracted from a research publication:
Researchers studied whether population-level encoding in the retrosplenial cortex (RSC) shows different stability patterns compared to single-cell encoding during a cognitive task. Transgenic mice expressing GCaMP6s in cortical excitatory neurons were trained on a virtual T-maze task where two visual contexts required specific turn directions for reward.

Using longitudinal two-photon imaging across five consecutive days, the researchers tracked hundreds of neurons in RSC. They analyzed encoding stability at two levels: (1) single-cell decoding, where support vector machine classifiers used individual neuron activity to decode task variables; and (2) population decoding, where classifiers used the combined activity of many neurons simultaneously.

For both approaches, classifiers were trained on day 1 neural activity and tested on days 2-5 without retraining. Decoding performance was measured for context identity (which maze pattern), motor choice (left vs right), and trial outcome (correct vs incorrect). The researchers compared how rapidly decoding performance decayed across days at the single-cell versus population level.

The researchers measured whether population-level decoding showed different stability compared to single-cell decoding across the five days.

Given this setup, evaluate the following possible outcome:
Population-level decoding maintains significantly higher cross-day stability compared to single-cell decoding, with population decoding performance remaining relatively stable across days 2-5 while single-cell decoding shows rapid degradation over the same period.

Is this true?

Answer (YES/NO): NO